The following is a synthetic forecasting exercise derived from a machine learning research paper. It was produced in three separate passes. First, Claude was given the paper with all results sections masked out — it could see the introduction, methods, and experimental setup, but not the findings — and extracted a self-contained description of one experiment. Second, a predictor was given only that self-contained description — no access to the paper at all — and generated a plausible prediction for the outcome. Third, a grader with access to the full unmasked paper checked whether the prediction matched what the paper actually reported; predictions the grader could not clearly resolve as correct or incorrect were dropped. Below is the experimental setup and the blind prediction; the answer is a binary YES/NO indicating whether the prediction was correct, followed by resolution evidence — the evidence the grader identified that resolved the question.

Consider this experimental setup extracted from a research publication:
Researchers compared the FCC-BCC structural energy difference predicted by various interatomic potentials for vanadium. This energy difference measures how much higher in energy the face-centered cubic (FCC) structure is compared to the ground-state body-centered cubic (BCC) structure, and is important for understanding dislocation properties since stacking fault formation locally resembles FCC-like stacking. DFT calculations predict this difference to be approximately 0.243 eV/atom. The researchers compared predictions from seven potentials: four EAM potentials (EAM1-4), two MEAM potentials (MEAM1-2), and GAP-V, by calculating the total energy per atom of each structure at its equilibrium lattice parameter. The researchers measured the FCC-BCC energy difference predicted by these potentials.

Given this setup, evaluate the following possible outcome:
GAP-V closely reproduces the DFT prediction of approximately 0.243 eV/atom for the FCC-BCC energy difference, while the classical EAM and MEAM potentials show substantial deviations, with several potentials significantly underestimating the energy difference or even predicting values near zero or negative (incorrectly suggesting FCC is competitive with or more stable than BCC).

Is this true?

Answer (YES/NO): NO